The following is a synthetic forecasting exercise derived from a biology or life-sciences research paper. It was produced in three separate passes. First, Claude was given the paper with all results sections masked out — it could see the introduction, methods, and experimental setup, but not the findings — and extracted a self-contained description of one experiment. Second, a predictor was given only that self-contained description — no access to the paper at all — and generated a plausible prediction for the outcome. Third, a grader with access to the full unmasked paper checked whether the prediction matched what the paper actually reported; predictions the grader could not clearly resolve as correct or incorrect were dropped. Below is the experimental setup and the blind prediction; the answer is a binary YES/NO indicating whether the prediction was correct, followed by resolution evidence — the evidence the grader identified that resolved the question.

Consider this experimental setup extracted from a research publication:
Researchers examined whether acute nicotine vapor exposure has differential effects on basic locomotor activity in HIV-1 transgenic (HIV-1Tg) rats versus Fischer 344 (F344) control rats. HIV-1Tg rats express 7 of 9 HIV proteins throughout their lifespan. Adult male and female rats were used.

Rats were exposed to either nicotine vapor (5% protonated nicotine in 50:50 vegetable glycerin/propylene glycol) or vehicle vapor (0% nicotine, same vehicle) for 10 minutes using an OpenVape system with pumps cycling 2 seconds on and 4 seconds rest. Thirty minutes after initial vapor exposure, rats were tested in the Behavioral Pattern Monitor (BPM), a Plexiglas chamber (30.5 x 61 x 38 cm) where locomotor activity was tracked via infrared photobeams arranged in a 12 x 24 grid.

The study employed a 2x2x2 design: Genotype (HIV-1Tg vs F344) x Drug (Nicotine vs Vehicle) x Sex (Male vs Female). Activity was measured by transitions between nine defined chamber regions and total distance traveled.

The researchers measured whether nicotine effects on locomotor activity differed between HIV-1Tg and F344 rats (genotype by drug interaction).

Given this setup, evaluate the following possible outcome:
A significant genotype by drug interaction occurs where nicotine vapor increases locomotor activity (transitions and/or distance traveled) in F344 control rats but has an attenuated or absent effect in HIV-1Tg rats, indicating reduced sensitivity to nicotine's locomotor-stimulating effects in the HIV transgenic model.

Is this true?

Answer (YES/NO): NO